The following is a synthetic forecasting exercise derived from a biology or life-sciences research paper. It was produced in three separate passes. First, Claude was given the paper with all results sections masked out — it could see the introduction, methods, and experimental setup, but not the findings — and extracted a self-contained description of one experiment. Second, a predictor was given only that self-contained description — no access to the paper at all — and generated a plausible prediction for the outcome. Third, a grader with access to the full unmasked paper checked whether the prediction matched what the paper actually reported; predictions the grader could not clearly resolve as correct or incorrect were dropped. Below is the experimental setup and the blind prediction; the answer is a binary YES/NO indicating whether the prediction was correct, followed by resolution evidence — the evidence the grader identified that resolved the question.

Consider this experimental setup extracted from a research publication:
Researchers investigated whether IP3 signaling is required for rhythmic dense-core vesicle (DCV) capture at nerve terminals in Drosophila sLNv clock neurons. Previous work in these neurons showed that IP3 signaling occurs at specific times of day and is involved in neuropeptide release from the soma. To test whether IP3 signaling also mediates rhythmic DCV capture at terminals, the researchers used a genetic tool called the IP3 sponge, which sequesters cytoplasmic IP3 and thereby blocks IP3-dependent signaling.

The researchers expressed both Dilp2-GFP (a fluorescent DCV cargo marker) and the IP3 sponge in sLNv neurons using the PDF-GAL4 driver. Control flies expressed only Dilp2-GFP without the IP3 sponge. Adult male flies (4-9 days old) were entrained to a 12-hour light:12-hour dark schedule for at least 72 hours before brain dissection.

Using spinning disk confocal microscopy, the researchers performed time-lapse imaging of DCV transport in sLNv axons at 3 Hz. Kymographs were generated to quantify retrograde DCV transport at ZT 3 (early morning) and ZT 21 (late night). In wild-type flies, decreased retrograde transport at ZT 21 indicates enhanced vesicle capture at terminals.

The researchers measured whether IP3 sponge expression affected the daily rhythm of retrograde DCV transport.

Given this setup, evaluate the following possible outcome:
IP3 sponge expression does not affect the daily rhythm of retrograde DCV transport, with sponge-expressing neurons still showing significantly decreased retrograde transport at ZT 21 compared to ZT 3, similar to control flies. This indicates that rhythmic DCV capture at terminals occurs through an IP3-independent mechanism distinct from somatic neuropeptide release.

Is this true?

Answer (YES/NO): YES